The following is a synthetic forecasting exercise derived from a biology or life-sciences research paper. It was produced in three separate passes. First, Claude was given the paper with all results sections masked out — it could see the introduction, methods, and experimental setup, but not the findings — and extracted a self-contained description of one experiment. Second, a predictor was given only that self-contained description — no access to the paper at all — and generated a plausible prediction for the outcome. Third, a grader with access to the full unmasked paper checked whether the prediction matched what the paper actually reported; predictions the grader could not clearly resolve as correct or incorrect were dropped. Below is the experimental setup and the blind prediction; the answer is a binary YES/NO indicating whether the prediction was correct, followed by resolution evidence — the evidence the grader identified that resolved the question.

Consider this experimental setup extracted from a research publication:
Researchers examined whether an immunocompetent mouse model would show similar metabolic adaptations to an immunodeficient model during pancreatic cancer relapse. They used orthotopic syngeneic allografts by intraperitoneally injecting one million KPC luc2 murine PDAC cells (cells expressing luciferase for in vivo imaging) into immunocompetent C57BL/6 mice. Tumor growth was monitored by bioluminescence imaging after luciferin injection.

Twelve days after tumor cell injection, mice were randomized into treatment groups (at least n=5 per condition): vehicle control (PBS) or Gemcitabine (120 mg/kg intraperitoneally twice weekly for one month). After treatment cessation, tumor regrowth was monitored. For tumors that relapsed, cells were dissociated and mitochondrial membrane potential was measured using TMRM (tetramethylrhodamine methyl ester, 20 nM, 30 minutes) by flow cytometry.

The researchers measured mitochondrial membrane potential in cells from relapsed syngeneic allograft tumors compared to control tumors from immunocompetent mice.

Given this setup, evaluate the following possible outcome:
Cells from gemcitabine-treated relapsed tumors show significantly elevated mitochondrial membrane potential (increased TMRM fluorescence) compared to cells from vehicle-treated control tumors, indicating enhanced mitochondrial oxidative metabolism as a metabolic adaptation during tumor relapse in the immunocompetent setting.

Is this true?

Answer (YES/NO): NO